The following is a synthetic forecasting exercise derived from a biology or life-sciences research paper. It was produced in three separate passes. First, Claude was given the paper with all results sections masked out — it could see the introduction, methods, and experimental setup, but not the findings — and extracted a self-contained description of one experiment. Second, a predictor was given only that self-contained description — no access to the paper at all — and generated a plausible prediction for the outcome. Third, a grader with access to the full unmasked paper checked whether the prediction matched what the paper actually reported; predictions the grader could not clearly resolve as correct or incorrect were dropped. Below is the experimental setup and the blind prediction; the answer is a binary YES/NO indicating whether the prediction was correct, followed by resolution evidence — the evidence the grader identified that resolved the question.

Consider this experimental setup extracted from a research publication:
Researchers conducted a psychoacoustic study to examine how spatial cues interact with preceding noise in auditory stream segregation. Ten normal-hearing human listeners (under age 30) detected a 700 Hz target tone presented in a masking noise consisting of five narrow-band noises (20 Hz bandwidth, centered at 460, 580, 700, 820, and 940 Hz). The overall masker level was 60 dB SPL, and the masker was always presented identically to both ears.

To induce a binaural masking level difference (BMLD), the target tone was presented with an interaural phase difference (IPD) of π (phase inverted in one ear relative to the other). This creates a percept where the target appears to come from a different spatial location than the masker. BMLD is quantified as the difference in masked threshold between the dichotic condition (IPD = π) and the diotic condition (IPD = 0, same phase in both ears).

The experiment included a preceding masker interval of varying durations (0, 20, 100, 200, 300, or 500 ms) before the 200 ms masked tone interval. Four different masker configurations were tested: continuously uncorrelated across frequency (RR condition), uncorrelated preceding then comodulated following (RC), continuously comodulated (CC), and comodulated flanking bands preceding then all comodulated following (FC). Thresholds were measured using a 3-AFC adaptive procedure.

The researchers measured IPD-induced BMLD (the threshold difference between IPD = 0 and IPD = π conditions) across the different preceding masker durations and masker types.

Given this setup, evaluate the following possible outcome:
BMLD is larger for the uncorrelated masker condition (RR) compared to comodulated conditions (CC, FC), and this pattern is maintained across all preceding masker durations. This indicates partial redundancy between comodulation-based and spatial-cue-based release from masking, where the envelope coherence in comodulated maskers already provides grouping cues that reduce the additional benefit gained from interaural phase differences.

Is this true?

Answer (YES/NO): YES